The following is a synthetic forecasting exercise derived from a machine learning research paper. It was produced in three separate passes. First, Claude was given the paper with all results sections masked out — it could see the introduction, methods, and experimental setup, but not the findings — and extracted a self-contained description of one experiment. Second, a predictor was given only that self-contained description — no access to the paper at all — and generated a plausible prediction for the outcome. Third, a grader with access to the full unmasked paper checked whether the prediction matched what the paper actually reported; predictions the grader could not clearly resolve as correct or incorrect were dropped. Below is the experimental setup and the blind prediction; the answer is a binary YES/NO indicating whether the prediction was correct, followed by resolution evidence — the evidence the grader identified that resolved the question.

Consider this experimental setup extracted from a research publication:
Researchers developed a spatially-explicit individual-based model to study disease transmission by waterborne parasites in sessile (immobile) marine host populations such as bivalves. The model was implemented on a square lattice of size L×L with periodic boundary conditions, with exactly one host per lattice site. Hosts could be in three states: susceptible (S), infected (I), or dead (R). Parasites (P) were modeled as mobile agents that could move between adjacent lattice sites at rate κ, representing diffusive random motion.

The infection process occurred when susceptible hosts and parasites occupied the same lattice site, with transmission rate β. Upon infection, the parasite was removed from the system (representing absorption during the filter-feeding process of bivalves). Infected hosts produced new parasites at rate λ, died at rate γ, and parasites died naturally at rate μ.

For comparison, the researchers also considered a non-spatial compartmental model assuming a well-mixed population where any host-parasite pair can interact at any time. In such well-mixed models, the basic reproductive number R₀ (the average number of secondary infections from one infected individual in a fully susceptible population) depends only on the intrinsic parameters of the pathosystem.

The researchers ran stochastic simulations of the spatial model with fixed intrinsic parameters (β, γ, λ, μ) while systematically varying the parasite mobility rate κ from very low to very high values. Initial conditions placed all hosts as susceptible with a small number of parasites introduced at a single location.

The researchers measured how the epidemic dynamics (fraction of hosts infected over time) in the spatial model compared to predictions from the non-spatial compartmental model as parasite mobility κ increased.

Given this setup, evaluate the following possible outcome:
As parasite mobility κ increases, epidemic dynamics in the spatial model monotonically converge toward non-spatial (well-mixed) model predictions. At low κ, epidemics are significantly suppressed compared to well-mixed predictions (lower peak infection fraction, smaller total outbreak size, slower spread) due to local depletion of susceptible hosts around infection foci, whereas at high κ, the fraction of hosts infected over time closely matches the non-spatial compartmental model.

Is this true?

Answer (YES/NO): YES